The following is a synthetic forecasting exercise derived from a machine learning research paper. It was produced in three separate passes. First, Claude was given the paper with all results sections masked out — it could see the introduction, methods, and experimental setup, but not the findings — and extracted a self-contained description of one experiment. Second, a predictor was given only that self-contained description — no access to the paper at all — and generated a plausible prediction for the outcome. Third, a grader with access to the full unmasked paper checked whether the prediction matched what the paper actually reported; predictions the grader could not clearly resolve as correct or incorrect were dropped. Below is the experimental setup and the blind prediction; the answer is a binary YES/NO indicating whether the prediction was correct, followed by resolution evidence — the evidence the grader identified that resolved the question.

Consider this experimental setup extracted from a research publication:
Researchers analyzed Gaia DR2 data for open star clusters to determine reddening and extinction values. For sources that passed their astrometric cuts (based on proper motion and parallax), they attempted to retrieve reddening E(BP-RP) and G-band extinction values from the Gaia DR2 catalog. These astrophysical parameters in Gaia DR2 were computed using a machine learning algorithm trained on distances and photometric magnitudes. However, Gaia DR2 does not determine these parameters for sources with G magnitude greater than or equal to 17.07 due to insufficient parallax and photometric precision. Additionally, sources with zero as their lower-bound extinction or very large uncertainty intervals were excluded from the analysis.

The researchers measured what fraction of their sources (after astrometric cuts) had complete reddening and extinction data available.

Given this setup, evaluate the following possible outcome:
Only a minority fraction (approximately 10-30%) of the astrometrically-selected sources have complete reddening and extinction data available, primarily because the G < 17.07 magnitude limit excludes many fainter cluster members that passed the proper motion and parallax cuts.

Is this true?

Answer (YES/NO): NO